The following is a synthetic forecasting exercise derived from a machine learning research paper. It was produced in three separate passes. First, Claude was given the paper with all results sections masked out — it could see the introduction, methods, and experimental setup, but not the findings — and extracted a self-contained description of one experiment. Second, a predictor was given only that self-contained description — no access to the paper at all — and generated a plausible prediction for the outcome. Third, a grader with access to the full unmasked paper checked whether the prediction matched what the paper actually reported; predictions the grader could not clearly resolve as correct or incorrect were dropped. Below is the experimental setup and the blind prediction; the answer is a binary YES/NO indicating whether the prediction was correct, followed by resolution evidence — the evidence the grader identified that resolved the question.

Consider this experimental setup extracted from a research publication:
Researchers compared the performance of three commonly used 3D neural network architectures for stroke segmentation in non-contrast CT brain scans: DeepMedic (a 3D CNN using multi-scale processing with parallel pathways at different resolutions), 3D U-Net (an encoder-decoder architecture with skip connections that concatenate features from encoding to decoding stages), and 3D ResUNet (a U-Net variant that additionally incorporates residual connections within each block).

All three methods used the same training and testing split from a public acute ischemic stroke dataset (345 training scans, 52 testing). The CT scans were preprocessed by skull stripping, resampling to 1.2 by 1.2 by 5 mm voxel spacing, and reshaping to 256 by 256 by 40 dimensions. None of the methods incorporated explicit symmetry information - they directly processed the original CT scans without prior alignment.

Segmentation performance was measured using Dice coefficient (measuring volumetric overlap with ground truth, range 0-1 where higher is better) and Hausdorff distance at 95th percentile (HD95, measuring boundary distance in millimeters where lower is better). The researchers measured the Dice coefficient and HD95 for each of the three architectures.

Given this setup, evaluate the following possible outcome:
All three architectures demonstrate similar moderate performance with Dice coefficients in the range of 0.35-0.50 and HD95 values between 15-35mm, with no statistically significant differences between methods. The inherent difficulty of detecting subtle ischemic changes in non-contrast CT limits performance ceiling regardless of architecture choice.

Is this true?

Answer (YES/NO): NO